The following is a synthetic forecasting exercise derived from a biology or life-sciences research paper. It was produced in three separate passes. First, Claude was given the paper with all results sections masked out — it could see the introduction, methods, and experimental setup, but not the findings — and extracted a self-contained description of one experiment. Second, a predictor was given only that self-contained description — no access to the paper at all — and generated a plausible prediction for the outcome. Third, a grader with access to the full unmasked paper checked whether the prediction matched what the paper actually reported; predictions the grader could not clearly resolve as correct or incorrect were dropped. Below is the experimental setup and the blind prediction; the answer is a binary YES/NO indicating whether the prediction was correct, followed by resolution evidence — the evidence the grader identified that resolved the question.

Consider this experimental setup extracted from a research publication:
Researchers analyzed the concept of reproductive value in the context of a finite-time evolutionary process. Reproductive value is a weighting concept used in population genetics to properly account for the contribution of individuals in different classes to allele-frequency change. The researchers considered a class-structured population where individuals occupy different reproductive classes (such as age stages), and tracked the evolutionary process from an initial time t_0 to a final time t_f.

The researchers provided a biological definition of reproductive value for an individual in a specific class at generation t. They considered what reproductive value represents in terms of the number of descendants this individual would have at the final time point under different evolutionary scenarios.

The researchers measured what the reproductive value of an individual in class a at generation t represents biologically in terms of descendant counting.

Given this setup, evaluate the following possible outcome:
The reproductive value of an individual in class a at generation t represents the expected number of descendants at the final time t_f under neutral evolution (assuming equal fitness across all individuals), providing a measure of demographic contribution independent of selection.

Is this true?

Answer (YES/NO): NO